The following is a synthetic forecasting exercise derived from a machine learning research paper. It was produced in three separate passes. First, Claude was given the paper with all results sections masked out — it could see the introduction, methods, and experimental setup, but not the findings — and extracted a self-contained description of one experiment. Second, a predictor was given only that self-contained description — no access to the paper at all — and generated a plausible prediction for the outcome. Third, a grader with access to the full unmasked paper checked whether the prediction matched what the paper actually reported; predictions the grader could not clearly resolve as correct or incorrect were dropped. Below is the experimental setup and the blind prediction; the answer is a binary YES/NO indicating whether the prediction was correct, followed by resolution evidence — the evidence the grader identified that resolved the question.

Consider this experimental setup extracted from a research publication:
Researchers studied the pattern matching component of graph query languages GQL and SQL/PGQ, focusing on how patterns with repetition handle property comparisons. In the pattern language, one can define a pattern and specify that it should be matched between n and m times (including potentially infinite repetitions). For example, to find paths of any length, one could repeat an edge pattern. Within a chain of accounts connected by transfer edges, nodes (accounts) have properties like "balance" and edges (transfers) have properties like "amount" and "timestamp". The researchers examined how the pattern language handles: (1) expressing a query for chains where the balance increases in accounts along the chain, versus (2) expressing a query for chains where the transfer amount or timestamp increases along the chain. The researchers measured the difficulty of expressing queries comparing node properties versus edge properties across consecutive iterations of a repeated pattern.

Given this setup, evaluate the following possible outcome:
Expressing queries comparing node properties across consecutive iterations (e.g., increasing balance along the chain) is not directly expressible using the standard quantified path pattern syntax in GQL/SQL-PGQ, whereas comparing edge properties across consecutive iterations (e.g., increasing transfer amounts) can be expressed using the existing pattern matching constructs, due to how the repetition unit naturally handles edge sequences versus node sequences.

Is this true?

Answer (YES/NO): NO